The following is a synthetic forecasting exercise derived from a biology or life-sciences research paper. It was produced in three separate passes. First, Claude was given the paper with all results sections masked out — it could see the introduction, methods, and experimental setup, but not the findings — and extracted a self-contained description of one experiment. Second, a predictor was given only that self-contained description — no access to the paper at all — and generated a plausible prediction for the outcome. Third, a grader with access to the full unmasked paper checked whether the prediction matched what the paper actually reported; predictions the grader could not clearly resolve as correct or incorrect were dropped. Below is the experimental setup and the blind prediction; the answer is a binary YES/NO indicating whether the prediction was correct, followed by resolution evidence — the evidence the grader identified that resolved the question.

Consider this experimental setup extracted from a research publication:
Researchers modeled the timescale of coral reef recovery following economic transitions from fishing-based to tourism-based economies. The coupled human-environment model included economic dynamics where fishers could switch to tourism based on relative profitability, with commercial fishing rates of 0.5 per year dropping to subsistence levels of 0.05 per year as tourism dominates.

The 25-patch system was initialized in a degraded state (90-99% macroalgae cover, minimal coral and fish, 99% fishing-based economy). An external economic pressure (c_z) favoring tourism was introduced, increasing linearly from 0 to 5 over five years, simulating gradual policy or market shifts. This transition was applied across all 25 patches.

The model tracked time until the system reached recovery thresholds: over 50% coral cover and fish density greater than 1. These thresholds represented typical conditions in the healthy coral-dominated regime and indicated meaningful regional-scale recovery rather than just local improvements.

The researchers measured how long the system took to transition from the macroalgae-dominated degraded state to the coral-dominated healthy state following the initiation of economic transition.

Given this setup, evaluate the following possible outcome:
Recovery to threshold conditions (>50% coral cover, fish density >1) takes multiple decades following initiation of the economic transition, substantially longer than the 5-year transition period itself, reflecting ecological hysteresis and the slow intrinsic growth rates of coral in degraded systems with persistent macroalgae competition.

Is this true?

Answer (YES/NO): YES